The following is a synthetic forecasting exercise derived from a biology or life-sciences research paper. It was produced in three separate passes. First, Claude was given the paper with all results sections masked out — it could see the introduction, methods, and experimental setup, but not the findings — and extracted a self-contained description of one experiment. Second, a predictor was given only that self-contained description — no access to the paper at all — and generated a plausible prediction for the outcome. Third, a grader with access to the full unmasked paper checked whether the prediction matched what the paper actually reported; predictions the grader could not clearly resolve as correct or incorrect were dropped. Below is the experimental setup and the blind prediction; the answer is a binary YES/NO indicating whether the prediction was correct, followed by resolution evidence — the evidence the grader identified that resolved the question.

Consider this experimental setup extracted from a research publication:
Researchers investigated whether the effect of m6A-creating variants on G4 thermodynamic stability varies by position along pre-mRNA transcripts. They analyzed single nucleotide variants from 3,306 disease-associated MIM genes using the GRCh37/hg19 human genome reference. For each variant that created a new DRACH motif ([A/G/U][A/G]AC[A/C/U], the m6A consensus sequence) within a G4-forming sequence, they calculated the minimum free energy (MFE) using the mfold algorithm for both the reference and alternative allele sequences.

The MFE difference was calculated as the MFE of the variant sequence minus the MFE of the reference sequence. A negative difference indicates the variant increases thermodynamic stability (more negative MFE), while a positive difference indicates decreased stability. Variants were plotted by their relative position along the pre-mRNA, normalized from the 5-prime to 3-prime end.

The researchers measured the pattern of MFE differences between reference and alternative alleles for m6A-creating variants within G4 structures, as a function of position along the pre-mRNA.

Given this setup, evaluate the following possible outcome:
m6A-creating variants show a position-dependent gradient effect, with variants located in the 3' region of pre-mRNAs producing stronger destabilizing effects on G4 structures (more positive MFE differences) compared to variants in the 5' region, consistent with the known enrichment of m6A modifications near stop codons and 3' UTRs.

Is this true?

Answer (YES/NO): NO